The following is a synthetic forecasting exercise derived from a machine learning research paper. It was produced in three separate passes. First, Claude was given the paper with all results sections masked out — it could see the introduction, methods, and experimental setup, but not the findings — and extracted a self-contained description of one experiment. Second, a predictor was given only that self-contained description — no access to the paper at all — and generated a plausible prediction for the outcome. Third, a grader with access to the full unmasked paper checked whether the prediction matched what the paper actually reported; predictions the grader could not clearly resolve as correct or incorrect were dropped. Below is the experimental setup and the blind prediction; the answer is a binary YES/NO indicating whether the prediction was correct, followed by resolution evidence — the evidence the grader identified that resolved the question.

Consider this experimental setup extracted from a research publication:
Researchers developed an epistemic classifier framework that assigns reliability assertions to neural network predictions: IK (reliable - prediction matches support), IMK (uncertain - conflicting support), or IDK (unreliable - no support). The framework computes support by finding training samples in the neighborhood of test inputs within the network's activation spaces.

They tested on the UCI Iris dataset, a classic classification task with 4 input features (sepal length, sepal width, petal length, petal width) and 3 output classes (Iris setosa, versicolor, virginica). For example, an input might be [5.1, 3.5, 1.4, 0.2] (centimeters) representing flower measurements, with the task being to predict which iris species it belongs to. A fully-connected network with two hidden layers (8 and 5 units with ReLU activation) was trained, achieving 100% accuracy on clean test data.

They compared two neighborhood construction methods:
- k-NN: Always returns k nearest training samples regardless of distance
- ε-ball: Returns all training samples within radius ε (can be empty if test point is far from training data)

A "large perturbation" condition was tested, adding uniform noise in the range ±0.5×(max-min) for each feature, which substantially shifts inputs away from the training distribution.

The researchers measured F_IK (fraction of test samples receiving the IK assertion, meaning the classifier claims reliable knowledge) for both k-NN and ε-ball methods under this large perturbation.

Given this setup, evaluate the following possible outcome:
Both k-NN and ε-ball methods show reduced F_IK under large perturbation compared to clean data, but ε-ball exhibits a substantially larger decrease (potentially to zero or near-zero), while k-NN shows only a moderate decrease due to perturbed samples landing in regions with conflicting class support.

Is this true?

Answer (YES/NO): YES